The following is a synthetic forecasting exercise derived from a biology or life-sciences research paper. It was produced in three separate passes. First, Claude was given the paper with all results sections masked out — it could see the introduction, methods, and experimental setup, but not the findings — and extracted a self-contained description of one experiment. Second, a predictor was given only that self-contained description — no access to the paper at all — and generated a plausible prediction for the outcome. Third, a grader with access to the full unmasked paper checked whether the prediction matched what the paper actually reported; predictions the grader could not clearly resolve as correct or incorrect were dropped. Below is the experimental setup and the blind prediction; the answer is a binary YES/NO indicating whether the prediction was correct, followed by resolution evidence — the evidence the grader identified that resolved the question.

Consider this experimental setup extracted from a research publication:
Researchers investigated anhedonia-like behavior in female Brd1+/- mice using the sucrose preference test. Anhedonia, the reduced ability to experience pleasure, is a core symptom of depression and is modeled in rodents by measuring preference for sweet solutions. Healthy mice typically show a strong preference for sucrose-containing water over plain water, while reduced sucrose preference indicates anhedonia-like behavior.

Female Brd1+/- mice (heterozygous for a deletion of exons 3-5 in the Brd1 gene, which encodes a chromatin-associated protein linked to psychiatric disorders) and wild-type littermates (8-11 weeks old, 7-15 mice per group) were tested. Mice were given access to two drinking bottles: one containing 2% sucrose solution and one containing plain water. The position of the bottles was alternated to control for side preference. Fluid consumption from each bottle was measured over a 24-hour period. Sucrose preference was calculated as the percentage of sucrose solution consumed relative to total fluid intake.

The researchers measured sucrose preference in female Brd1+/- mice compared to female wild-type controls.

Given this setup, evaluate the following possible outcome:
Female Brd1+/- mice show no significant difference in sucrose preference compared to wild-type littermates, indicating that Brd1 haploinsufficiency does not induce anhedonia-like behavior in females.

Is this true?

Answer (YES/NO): NO